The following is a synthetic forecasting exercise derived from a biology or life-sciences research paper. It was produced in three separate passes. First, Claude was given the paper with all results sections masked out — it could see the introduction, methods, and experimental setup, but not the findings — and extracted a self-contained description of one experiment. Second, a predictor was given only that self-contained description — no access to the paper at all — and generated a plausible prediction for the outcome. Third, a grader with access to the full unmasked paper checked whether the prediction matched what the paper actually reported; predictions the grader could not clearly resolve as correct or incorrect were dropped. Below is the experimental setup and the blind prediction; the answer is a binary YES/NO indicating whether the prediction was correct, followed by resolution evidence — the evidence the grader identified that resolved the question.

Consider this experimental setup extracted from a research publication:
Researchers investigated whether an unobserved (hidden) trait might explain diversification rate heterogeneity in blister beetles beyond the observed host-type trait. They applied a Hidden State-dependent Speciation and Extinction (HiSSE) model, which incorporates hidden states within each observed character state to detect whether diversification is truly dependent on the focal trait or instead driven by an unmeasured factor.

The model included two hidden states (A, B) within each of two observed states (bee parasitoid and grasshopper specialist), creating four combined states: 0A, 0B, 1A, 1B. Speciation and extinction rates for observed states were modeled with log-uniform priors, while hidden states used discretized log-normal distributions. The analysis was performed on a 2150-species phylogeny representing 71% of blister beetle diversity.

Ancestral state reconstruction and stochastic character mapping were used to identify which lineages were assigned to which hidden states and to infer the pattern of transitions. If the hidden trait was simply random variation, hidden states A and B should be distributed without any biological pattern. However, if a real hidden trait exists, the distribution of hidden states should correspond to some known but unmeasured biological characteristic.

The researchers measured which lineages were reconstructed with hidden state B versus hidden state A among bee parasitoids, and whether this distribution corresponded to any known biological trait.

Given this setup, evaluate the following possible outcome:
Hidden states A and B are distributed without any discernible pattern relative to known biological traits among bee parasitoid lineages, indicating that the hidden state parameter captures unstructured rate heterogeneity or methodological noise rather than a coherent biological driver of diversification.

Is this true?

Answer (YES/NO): NO